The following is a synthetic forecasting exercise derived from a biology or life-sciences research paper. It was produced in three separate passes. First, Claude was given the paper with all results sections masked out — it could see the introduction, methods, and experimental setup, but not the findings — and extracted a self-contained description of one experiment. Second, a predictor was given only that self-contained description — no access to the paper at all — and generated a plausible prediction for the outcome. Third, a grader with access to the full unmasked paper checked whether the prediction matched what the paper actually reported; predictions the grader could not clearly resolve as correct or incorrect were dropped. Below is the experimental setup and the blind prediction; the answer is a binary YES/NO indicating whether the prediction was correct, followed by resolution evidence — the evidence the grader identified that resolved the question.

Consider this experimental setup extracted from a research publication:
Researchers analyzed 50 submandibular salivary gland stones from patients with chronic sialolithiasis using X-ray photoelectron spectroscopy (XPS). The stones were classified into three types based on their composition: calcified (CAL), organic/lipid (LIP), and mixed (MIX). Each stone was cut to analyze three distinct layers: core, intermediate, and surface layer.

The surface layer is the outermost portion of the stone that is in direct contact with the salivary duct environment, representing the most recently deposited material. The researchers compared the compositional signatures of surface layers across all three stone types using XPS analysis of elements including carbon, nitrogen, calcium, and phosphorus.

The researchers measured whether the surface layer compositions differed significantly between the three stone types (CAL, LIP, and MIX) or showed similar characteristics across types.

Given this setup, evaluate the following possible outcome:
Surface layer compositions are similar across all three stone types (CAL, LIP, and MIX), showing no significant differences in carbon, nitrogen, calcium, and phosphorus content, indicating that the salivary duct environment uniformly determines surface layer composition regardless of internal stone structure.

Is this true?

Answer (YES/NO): NO